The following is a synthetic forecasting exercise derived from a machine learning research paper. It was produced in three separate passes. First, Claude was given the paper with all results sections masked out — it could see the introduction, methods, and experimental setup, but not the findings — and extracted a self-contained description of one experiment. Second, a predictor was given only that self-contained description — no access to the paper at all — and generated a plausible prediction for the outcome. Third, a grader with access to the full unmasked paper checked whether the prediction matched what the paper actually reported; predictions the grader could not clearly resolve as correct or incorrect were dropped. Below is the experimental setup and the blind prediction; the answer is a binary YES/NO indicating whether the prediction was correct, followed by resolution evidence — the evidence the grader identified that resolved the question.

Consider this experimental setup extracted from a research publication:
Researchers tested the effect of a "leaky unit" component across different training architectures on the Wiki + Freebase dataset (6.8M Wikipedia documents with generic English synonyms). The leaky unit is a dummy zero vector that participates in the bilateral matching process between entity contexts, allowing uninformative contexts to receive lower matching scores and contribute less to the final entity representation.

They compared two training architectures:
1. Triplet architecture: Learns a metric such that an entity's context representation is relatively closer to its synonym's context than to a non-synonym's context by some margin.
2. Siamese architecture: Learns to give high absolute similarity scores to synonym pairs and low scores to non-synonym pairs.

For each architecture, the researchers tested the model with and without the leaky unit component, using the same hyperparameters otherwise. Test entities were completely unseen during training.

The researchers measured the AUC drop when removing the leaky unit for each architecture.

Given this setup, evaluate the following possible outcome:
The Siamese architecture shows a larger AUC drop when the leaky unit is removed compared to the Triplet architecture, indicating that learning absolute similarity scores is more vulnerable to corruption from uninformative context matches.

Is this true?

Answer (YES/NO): NO